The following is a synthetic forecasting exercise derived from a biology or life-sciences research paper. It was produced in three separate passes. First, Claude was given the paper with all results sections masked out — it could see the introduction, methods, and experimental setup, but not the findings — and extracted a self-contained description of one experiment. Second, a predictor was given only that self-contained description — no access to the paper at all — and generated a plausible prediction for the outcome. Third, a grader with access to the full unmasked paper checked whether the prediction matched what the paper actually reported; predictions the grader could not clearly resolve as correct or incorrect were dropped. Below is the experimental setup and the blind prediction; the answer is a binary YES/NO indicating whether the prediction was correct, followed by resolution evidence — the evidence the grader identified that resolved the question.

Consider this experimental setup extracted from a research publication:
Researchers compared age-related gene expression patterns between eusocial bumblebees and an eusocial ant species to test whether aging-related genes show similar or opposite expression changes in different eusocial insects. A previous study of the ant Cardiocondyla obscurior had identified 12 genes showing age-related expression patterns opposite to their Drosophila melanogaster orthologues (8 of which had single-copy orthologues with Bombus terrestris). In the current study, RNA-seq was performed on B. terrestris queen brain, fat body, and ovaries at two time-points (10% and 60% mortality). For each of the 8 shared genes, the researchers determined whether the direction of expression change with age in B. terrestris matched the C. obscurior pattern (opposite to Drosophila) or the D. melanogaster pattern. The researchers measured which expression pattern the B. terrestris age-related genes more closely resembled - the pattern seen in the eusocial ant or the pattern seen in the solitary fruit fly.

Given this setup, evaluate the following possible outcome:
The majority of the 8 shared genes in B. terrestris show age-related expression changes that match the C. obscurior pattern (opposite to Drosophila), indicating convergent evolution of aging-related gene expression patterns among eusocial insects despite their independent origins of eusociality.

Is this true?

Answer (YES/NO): NO